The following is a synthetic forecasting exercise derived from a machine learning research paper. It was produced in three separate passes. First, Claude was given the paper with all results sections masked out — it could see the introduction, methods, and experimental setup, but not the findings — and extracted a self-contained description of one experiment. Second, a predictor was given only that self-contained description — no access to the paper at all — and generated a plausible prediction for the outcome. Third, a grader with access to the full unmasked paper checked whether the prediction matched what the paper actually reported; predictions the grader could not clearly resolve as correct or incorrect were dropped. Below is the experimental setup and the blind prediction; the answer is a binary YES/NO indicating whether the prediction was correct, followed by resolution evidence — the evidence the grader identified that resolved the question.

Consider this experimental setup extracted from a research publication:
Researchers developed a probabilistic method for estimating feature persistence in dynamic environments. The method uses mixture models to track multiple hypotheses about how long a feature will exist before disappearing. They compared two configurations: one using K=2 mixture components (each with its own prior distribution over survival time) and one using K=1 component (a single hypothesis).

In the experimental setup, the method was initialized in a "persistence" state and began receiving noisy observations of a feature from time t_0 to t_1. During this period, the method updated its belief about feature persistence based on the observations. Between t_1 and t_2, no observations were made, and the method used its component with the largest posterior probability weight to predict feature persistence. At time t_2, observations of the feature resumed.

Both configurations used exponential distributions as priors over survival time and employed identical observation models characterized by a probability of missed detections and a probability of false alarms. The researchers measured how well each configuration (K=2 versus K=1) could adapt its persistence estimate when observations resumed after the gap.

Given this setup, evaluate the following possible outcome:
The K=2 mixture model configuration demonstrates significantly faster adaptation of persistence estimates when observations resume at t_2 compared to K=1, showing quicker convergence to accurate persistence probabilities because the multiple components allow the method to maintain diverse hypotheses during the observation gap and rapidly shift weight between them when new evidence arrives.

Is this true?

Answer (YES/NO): NO